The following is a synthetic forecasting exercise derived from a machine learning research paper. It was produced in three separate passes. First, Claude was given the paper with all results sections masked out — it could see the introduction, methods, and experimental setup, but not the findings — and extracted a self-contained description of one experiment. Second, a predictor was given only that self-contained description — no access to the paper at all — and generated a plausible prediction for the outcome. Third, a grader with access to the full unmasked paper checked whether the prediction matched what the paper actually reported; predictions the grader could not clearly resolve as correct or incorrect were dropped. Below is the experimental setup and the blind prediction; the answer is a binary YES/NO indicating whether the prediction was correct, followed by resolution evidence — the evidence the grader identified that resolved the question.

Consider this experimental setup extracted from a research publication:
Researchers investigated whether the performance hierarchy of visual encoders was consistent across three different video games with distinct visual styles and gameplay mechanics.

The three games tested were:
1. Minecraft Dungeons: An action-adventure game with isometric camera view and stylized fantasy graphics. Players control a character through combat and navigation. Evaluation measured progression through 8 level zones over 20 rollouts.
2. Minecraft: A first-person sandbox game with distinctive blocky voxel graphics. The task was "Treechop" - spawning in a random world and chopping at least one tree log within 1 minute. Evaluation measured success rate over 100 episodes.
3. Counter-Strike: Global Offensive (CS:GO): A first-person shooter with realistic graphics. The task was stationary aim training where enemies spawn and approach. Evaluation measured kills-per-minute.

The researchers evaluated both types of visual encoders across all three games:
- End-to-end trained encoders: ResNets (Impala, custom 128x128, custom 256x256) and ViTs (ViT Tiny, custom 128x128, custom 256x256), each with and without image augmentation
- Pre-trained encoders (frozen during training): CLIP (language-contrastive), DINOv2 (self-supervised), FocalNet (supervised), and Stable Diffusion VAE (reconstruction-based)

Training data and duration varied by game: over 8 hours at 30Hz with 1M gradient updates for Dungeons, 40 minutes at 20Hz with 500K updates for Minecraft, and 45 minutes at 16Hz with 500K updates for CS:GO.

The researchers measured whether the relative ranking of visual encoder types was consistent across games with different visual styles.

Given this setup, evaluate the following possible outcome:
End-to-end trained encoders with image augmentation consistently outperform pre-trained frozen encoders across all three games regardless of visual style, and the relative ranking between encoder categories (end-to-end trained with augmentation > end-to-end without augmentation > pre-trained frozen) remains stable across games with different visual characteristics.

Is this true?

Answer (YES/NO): NO